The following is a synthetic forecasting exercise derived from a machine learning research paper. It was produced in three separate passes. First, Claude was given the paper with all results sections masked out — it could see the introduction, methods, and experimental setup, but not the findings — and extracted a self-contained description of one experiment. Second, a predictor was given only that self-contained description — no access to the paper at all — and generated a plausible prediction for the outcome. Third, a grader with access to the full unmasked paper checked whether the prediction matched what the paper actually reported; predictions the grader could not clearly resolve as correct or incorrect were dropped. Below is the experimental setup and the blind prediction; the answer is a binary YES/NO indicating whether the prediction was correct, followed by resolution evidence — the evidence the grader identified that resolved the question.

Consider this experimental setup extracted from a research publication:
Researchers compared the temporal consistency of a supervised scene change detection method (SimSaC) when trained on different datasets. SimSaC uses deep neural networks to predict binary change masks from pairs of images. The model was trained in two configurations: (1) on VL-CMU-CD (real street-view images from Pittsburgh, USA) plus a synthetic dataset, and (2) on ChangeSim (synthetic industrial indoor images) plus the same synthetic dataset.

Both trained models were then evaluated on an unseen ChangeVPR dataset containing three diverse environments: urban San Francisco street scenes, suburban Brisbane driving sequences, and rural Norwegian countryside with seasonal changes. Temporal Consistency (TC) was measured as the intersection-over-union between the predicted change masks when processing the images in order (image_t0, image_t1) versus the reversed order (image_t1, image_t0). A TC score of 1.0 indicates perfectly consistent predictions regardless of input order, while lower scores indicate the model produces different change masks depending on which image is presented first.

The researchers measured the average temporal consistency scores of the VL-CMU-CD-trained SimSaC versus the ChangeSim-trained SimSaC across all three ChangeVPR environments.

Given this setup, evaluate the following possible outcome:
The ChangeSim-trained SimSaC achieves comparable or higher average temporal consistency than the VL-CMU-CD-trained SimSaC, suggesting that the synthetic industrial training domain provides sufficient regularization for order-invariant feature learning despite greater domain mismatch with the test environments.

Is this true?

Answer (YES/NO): NO